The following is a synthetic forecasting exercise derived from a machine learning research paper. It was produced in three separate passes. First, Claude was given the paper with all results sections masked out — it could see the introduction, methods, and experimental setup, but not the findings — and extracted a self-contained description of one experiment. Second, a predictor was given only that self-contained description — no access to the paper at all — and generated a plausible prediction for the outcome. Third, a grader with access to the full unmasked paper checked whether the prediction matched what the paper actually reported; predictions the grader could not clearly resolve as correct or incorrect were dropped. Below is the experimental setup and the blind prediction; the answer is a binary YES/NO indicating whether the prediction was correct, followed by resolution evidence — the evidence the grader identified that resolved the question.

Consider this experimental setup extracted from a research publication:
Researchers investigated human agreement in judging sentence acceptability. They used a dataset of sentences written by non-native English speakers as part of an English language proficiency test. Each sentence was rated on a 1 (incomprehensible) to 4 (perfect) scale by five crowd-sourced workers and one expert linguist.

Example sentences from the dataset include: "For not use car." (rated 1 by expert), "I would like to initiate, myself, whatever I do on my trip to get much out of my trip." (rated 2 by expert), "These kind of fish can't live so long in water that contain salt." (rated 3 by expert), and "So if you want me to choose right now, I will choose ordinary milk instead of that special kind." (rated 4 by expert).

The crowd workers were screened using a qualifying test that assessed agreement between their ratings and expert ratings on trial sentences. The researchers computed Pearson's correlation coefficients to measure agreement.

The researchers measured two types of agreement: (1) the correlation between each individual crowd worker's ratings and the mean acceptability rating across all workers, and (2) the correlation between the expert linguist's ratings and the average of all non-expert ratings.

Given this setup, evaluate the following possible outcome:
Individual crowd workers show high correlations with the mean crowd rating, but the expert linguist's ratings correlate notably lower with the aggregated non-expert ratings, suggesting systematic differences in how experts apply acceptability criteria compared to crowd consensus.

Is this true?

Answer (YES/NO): NO